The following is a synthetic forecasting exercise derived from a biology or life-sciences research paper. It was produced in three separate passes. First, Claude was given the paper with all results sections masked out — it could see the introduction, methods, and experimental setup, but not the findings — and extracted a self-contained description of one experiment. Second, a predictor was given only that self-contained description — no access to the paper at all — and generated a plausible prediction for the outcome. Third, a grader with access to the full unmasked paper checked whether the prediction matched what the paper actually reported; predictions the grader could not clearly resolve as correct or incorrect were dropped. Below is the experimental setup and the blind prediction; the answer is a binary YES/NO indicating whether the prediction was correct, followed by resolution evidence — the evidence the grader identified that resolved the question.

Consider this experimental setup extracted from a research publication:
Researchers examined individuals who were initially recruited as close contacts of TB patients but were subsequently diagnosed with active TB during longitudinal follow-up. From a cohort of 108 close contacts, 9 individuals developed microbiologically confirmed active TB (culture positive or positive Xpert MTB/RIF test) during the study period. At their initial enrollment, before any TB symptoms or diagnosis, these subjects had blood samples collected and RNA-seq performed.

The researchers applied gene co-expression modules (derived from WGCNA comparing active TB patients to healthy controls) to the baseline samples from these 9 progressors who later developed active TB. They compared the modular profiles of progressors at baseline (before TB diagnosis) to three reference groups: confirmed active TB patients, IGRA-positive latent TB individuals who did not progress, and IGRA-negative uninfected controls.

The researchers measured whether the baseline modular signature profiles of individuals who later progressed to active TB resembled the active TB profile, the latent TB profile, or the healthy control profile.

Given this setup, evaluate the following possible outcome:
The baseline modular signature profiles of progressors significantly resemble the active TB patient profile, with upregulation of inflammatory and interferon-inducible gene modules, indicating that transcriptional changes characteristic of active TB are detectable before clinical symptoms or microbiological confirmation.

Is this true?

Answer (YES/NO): YES